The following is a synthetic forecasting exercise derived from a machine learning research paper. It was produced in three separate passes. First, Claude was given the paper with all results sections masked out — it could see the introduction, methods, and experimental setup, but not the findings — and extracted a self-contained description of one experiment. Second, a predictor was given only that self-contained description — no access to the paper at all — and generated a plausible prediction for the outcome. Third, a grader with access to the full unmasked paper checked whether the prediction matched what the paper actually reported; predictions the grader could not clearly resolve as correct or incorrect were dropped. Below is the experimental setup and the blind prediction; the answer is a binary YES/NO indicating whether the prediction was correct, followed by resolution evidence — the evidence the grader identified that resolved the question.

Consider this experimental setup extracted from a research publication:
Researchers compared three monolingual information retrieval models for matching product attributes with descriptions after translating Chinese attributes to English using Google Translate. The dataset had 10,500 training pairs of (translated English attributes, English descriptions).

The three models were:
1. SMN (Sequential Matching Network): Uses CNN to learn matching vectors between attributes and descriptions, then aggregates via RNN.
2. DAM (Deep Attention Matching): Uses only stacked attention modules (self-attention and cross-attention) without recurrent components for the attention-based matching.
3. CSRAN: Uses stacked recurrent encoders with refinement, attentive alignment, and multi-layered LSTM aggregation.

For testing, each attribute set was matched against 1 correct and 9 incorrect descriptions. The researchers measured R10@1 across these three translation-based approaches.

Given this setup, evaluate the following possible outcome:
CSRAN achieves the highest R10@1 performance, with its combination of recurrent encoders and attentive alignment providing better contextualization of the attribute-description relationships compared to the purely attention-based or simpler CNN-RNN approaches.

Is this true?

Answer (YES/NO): YES